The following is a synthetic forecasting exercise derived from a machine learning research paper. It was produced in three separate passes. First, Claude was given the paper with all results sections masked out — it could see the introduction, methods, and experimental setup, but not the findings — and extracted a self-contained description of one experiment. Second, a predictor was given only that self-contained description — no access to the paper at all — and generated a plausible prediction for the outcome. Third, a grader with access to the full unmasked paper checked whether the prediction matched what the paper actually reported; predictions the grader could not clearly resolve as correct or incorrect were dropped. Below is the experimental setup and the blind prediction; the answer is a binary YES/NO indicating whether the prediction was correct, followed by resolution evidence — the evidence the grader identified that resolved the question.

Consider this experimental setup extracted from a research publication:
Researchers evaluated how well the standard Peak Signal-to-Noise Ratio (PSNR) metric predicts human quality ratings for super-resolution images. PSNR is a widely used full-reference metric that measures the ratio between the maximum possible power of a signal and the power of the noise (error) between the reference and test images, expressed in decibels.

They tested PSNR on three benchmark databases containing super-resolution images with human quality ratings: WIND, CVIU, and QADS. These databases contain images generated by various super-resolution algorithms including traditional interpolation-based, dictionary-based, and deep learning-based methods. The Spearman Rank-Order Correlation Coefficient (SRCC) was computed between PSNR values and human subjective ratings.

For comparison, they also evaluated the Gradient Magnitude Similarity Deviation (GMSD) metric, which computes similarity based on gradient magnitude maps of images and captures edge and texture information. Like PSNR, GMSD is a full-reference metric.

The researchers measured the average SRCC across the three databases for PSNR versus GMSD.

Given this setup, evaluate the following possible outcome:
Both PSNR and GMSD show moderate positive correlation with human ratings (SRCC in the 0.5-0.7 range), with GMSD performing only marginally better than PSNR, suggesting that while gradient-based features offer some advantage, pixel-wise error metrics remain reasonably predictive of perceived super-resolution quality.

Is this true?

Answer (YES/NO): NO